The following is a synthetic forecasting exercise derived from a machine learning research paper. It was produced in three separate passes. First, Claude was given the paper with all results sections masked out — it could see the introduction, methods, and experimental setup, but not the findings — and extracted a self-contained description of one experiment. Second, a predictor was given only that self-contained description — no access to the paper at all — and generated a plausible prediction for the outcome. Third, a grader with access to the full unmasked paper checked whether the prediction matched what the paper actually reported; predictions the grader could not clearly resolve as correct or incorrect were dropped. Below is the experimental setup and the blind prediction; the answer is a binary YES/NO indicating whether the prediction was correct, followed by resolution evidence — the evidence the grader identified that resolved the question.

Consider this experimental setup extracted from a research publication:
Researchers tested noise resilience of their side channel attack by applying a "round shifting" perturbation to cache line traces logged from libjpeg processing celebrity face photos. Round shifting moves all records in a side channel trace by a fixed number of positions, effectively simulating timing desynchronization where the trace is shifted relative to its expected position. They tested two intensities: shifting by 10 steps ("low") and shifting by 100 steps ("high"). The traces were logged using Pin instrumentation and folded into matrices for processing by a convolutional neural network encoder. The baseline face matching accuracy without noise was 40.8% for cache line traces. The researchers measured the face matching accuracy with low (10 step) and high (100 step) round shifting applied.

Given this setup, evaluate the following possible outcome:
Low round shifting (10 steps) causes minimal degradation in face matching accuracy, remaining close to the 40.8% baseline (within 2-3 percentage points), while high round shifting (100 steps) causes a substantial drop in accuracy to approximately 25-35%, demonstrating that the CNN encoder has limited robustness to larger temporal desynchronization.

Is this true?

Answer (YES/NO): NO